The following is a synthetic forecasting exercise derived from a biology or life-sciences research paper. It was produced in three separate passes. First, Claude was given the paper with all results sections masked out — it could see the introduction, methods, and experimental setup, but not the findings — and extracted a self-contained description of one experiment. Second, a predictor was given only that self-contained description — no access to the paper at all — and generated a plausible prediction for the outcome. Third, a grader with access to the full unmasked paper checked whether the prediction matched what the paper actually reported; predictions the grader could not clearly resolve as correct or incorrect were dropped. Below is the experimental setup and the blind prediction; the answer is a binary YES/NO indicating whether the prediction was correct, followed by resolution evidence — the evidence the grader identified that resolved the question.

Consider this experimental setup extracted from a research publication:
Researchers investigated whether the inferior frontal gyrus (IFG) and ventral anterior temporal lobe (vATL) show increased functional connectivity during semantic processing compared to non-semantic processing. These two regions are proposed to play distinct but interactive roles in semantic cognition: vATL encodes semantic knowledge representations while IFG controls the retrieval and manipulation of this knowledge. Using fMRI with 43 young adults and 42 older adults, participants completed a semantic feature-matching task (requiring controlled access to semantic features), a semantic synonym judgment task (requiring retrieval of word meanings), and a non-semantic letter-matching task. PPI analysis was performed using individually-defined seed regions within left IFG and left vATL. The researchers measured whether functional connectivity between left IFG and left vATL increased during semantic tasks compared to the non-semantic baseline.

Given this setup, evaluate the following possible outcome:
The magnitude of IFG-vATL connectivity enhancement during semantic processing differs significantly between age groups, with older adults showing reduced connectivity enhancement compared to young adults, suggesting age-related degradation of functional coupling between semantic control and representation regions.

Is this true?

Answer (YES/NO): YES